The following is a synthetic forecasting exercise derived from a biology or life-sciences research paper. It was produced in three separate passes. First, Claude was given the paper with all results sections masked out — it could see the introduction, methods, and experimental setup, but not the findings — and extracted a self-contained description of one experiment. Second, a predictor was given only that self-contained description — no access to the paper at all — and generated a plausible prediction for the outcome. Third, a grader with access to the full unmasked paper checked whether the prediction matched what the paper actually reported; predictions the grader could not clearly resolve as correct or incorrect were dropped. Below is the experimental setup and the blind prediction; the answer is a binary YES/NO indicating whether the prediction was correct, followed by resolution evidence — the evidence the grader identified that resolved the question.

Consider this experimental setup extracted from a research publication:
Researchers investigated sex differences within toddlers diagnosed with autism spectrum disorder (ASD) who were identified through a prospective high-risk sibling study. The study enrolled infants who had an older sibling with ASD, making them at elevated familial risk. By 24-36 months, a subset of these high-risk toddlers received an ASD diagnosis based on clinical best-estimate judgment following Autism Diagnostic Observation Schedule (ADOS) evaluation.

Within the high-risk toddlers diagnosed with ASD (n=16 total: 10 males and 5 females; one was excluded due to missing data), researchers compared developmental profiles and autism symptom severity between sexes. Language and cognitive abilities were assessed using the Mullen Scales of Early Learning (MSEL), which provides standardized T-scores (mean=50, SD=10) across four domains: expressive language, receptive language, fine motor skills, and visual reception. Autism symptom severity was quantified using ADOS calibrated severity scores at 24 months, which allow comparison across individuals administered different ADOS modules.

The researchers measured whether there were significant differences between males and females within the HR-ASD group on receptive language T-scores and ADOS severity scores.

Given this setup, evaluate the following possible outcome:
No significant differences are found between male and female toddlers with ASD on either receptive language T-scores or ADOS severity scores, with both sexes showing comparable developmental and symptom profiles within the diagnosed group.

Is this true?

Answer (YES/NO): NO